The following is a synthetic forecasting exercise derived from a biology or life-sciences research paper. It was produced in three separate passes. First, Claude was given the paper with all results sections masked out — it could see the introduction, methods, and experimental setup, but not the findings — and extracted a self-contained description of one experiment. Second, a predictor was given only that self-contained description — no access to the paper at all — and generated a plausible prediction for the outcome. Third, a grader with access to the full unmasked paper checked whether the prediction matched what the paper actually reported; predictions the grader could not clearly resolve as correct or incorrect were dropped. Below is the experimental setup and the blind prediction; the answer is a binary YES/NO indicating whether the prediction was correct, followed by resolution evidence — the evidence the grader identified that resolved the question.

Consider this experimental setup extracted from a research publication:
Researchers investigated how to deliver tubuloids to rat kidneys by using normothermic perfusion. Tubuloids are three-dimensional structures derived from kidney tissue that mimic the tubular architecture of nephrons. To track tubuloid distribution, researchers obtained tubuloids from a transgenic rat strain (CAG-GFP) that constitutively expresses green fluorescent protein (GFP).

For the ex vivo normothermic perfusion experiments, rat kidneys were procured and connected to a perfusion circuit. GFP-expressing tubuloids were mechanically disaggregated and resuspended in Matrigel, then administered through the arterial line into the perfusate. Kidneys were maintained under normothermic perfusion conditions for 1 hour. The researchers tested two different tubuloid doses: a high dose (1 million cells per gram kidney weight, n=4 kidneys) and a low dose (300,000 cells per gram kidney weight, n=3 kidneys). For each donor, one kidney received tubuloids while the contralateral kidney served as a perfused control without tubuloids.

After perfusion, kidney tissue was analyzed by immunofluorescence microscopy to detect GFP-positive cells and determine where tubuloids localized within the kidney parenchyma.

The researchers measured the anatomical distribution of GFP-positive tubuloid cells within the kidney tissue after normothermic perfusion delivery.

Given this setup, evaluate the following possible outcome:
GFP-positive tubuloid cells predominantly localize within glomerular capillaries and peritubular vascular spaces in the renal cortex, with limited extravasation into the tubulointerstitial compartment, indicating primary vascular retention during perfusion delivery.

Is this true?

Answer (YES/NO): NO